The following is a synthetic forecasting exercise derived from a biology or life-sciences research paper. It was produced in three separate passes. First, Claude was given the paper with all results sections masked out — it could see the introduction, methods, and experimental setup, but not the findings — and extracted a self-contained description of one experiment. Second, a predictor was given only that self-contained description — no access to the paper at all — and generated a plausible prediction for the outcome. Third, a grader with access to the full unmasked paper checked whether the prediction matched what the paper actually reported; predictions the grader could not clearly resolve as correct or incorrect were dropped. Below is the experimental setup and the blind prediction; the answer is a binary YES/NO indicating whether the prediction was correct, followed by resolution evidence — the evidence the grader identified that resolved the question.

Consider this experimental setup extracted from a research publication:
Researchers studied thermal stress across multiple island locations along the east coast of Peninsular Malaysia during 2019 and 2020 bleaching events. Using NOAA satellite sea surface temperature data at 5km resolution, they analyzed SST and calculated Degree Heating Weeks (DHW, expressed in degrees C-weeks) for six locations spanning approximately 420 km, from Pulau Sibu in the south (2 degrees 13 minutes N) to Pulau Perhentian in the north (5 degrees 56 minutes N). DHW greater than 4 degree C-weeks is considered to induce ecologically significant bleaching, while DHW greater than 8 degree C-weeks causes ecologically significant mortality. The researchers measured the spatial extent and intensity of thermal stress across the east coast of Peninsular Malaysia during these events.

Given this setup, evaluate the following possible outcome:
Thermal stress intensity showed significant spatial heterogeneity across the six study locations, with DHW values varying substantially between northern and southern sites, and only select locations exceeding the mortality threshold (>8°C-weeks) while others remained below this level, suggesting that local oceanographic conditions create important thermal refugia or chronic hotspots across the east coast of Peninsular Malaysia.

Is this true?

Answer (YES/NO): NO